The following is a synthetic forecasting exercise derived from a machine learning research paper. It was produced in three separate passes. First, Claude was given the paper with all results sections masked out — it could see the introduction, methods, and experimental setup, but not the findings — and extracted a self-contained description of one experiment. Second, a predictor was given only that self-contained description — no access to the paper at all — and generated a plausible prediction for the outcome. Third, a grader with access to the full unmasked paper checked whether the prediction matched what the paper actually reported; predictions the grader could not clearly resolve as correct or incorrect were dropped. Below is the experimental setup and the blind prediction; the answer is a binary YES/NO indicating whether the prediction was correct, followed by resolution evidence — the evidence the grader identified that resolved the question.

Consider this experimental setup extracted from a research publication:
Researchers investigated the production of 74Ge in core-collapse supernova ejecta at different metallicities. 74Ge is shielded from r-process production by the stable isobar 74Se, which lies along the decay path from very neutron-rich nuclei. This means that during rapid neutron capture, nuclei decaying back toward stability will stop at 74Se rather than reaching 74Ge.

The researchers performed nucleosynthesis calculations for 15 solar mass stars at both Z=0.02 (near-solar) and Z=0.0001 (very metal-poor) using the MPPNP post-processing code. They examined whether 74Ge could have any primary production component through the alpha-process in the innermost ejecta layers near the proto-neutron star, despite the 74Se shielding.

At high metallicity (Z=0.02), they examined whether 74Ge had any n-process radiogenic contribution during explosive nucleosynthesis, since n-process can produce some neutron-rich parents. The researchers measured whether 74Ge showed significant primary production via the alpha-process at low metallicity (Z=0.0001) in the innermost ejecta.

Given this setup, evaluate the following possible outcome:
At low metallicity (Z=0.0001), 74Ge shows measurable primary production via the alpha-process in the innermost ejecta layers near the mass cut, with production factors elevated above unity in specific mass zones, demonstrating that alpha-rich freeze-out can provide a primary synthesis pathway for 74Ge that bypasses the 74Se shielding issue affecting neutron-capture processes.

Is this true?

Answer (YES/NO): NO